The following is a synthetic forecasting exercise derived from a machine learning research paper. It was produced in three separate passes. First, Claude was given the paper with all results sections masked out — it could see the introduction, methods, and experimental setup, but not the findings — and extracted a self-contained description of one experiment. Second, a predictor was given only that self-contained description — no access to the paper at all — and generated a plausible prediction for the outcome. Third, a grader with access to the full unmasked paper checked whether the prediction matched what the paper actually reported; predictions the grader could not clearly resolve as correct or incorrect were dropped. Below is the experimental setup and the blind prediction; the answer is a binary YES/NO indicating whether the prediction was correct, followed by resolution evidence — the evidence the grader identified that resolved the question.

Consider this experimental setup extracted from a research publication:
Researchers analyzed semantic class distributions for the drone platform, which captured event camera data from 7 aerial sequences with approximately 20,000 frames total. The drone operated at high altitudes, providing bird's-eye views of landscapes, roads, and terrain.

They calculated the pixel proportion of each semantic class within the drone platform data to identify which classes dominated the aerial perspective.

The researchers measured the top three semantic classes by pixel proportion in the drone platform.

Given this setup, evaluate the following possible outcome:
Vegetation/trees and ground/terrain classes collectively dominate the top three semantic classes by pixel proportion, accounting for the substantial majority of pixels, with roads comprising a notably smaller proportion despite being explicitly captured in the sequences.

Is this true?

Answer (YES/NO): NO